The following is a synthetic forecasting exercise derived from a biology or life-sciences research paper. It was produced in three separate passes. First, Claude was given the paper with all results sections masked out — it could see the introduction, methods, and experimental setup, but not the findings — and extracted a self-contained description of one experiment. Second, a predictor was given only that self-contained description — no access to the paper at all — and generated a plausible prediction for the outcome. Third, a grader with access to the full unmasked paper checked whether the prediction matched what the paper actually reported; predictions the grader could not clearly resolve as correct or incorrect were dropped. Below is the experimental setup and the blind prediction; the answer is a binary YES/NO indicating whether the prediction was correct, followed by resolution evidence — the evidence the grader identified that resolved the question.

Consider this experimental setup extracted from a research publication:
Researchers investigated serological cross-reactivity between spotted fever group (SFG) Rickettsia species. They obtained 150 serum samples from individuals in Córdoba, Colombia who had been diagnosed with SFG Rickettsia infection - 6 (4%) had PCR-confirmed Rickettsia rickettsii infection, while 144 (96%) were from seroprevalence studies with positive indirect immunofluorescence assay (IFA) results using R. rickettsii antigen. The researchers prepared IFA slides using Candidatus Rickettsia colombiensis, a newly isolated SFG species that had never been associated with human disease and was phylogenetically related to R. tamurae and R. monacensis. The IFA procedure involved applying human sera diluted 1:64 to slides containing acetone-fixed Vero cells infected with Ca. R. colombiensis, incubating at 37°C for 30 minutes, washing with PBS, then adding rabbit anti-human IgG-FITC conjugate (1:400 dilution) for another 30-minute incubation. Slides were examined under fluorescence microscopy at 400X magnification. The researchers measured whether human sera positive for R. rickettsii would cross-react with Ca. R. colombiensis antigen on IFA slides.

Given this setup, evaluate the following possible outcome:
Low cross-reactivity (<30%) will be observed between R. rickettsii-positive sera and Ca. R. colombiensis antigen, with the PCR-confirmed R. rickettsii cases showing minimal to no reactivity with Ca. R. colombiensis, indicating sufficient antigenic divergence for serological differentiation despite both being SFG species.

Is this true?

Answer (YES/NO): NO